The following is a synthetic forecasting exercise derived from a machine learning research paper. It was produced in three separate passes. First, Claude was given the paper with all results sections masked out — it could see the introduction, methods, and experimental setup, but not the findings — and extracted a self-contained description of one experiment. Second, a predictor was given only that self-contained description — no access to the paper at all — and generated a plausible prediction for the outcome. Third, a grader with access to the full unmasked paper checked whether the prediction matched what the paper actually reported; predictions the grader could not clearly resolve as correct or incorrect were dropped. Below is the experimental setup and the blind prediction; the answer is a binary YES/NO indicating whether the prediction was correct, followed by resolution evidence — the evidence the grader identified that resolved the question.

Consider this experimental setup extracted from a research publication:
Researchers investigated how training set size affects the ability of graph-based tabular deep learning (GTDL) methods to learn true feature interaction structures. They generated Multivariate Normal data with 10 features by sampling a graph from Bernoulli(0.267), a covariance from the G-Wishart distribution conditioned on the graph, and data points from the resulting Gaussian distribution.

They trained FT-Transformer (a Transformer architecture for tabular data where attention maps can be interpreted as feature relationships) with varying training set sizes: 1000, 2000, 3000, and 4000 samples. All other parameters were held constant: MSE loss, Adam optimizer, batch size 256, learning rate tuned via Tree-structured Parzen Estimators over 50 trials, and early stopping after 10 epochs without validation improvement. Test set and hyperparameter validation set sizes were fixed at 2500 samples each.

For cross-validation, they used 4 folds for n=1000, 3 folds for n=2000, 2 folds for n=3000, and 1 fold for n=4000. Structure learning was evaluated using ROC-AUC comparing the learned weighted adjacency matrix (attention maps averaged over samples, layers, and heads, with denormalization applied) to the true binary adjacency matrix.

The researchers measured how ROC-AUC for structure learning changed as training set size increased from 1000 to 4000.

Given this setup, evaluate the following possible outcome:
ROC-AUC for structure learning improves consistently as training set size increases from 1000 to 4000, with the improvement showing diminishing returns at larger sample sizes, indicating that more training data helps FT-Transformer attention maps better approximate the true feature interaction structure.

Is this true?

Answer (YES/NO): NO